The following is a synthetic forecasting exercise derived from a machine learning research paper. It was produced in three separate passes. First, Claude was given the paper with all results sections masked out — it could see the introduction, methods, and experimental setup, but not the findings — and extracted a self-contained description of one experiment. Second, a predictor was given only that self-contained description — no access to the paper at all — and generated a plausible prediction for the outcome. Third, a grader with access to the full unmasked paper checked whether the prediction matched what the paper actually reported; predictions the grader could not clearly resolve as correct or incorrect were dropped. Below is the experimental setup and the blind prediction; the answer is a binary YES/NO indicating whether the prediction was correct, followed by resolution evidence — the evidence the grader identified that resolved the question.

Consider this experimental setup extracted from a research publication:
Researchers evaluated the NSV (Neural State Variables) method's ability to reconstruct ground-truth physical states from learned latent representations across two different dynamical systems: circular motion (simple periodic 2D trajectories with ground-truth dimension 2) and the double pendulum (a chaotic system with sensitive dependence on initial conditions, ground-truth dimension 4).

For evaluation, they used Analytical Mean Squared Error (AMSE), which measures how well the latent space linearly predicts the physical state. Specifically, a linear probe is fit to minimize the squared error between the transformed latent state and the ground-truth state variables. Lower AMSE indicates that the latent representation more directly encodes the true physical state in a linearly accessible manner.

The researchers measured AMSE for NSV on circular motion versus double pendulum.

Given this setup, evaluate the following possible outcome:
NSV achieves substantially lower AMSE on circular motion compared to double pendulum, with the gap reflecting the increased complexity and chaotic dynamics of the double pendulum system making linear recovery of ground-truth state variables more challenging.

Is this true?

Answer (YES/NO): NO